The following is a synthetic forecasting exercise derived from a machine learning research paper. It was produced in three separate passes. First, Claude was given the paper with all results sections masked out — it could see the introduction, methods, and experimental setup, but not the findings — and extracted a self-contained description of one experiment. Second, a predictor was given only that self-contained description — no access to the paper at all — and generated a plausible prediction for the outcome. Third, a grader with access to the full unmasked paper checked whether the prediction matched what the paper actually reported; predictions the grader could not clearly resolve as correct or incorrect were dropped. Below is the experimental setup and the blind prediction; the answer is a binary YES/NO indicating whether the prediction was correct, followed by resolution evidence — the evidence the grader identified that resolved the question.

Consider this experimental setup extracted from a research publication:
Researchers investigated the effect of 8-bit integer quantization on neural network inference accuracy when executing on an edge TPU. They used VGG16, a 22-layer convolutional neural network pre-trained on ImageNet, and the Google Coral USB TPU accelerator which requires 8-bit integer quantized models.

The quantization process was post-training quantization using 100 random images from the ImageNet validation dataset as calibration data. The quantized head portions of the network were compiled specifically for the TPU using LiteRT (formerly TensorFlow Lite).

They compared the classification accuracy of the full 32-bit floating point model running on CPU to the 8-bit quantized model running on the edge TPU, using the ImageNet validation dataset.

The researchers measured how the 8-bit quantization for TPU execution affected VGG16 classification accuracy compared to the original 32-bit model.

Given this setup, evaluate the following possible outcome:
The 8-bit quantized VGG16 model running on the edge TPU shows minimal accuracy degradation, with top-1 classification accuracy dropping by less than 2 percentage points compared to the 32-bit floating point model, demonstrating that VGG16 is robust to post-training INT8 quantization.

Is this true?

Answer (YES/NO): YES